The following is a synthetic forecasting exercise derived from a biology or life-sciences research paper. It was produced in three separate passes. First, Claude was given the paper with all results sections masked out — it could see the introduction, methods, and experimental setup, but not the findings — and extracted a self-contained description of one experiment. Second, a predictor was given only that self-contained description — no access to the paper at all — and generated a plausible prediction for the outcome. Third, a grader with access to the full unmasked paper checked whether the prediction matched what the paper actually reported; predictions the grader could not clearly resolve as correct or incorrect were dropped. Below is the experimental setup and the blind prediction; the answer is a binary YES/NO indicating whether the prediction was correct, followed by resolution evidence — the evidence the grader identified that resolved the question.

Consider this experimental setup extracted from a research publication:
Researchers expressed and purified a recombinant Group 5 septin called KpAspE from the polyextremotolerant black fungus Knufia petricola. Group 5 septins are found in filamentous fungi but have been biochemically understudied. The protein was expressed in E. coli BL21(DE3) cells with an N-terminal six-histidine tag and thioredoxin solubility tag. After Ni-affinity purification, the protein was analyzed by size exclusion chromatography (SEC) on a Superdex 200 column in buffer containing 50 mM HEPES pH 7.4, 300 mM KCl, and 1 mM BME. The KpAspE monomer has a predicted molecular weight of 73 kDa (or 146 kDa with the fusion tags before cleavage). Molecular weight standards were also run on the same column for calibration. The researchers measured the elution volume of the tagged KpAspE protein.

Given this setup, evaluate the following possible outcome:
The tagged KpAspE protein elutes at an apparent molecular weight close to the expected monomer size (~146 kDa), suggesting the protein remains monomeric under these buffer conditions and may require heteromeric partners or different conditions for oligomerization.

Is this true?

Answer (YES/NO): NO